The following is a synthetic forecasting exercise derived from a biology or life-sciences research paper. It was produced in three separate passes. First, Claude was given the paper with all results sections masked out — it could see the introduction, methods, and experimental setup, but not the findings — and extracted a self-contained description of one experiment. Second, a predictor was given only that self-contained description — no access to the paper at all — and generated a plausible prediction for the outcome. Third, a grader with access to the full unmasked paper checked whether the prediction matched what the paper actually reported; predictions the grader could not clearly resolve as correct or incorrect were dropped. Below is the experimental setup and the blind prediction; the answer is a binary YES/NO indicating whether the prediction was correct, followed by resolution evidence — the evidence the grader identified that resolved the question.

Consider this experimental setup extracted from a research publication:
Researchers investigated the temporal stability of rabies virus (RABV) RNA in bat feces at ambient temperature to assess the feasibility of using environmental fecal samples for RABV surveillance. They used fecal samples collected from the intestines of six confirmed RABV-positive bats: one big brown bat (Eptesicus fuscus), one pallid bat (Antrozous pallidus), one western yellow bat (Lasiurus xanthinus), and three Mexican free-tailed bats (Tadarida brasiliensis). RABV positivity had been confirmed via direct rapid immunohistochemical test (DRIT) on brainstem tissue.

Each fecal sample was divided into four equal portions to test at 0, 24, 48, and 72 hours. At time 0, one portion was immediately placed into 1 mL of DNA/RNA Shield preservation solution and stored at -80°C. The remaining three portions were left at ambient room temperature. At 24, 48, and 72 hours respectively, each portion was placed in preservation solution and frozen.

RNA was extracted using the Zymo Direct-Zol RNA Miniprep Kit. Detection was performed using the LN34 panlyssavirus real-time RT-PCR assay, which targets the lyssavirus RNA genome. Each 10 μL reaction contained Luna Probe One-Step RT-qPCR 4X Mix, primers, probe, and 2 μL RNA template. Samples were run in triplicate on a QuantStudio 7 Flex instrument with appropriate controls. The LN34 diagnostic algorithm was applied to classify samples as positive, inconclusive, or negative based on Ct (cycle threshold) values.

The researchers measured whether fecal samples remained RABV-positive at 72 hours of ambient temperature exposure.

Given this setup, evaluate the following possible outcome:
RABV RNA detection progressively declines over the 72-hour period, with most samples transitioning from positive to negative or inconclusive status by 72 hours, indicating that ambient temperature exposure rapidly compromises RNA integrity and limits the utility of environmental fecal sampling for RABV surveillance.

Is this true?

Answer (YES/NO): NO